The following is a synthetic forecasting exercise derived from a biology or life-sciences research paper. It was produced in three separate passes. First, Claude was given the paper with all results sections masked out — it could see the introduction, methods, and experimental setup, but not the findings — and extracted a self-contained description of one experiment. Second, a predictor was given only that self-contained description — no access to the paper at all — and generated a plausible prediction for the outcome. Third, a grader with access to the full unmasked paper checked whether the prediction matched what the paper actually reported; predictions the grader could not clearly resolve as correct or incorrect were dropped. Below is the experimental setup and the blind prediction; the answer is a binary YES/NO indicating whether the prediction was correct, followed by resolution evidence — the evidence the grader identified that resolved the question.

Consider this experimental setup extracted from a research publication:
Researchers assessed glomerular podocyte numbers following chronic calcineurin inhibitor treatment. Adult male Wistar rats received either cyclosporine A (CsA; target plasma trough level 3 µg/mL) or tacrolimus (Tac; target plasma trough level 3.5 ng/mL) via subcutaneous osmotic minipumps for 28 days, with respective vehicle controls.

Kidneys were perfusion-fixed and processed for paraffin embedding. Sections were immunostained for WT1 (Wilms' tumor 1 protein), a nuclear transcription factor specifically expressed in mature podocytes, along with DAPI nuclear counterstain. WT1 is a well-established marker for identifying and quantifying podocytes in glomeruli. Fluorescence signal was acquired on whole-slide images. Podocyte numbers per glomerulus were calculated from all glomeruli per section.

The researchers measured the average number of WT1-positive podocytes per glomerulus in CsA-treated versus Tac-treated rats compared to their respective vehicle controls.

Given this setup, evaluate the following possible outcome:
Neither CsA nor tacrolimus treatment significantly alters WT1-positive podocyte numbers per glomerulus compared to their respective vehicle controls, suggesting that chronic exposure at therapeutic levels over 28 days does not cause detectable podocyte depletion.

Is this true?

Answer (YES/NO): NO